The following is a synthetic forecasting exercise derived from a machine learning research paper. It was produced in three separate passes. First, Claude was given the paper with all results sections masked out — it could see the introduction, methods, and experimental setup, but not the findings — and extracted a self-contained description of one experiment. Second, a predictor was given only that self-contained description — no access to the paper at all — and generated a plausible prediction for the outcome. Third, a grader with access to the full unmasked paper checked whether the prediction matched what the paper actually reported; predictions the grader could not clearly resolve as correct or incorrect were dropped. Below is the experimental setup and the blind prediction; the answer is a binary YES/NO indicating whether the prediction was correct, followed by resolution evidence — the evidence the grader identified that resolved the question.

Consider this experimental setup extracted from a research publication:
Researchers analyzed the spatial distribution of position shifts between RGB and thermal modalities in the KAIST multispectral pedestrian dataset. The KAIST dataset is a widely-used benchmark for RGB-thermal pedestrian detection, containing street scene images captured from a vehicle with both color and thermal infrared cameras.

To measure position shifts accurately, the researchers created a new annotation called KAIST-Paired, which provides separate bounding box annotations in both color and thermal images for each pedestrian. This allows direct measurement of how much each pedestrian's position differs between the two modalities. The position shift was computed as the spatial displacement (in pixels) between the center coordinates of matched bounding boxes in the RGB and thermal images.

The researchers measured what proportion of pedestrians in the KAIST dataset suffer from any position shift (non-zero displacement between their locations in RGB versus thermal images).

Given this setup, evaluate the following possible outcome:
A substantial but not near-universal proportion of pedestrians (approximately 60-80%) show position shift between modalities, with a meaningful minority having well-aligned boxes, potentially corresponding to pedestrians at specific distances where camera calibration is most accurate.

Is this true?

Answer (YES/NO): NO